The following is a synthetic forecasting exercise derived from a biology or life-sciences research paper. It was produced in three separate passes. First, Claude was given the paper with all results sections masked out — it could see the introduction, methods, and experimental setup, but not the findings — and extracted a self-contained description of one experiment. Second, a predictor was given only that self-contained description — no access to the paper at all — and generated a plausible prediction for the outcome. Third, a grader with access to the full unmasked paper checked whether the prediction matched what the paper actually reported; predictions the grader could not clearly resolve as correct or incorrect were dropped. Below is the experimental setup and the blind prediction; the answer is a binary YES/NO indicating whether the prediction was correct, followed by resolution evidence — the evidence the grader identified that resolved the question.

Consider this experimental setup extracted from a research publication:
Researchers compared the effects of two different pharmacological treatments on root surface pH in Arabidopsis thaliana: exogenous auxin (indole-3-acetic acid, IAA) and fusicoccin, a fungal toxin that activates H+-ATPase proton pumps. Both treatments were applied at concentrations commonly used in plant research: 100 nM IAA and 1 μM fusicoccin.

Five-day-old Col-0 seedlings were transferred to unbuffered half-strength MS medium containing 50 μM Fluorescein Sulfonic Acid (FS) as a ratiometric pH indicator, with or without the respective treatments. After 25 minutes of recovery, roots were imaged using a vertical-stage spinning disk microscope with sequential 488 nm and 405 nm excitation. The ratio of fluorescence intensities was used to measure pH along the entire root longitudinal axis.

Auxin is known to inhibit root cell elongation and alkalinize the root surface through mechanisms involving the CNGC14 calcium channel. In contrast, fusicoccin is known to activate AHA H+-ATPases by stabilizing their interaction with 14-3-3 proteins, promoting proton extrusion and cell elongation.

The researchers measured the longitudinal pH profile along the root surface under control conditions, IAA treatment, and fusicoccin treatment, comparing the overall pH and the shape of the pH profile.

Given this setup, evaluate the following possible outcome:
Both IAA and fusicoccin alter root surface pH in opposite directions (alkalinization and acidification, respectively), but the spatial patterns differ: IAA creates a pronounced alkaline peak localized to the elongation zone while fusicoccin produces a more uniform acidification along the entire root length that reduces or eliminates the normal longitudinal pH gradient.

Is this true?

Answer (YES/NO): NO